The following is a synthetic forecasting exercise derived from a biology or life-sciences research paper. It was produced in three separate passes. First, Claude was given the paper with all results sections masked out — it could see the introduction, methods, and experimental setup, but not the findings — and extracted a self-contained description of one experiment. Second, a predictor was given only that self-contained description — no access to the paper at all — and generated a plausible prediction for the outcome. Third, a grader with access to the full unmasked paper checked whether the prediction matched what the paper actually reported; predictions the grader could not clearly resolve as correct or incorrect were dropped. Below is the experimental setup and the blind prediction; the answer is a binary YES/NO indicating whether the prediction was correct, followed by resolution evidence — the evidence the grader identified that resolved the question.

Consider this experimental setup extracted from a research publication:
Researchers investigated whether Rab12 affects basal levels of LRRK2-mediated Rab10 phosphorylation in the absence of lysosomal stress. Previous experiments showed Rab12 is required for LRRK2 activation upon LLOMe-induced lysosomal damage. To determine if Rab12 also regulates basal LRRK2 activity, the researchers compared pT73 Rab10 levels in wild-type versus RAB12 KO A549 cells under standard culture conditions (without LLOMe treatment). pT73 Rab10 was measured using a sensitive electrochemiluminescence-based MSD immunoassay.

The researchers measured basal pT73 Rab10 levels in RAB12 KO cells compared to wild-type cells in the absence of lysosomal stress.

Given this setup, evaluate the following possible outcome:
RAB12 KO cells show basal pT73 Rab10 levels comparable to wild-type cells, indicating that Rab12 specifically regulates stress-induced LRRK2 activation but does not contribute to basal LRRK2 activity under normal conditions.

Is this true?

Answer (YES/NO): NO